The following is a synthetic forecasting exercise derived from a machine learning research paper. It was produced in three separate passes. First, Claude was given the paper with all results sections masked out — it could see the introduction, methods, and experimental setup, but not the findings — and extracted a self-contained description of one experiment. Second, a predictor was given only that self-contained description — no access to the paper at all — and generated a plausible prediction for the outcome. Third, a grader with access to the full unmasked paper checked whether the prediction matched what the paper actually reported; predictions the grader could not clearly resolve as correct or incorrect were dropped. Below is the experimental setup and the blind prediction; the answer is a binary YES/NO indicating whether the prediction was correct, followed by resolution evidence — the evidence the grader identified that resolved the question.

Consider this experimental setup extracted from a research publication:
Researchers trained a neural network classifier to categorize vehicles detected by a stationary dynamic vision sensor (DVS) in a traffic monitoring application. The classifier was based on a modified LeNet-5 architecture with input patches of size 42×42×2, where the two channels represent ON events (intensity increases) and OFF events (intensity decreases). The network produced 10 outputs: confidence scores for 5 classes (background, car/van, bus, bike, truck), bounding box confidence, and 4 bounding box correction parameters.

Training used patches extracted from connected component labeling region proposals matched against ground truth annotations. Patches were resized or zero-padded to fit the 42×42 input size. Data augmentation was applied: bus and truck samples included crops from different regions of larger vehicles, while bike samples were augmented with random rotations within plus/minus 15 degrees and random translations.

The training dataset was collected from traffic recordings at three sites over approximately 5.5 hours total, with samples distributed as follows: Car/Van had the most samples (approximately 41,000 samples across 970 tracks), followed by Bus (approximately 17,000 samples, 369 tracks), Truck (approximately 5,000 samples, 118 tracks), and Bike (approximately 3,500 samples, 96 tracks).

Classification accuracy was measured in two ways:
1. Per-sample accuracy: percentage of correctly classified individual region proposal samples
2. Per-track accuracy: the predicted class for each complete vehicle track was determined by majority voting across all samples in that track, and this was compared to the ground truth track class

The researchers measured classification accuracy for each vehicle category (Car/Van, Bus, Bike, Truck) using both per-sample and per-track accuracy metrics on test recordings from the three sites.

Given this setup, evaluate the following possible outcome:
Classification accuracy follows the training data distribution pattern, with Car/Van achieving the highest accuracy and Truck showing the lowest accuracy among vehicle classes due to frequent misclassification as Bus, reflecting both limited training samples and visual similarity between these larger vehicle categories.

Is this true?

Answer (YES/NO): NO